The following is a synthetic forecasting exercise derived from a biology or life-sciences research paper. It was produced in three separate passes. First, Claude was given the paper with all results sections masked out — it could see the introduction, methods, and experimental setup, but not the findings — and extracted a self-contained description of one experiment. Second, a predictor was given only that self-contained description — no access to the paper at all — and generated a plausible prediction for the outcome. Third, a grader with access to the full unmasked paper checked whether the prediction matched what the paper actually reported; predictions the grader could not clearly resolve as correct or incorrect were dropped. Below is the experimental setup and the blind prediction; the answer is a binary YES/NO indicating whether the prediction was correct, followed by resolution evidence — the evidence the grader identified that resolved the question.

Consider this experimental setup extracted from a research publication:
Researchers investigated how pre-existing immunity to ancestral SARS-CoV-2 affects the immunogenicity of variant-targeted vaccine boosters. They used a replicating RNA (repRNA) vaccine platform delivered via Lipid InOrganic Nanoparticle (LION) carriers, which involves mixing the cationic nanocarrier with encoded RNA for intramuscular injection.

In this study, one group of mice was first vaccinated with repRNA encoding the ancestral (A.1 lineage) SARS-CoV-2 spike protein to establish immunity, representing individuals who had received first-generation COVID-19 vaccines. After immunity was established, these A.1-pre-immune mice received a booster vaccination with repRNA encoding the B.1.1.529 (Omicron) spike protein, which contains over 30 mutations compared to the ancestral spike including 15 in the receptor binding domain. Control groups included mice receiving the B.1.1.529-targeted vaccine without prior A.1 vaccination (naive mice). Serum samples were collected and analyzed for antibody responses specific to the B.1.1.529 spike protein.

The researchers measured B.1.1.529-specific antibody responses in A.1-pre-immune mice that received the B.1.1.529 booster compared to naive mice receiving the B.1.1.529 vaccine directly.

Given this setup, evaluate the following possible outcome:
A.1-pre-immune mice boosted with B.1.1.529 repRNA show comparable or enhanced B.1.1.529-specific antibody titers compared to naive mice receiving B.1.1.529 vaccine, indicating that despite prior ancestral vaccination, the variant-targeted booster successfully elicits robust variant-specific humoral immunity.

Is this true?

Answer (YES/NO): NO